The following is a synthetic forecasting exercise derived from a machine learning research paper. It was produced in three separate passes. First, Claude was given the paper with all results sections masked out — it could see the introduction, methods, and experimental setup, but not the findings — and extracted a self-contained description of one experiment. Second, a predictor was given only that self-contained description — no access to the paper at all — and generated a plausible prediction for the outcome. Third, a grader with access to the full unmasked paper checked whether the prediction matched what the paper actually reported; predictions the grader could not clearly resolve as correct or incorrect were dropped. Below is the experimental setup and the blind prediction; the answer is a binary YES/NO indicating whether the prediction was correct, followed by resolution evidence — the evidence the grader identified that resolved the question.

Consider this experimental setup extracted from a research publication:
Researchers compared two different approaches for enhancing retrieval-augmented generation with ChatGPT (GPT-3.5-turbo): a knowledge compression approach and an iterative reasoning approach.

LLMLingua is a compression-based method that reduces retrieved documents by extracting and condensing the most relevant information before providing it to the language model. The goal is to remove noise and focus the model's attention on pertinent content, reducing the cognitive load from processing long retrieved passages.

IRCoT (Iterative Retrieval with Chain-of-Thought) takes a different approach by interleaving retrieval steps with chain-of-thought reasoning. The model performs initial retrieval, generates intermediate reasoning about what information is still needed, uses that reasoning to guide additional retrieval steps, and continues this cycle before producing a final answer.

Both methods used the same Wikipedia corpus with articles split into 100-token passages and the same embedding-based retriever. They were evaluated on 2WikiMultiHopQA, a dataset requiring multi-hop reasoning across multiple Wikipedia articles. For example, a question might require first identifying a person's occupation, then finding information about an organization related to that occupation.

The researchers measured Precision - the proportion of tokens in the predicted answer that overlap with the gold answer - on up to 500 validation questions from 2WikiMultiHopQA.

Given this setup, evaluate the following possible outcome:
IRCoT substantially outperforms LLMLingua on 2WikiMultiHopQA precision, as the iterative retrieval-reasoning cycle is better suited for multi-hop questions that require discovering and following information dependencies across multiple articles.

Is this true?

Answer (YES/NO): YES